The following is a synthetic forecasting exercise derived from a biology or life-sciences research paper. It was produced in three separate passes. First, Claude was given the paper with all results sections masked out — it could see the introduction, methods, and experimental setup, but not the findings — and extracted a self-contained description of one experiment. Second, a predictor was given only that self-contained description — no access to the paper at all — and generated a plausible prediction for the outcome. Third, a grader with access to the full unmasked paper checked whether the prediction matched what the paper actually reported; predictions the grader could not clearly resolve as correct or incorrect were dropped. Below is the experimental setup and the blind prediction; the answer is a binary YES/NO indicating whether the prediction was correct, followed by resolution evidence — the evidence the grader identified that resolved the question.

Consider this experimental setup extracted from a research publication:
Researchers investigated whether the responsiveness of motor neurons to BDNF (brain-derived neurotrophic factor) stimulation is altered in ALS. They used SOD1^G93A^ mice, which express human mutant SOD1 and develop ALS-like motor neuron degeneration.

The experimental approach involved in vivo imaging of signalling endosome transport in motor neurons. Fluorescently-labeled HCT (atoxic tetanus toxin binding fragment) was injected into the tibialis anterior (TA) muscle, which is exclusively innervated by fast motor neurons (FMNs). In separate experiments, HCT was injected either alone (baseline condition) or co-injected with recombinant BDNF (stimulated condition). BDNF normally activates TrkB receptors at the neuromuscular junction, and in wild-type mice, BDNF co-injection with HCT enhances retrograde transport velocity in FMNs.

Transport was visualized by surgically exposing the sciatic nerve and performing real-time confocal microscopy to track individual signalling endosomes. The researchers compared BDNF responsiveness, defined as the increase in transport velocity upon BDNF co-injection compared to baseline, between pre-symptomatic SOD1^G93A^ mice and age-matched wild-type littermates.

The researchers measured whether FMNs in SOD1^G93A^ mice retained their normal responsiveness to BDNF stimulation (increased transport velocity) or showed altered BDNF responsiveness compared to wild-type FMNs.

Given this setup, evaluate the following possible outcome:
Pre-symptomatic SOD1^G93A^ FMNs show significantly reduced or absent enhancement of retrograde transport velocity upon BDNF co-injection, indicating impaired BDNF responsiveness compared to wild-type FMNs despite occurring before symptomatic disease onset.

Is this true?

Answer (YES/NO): YES